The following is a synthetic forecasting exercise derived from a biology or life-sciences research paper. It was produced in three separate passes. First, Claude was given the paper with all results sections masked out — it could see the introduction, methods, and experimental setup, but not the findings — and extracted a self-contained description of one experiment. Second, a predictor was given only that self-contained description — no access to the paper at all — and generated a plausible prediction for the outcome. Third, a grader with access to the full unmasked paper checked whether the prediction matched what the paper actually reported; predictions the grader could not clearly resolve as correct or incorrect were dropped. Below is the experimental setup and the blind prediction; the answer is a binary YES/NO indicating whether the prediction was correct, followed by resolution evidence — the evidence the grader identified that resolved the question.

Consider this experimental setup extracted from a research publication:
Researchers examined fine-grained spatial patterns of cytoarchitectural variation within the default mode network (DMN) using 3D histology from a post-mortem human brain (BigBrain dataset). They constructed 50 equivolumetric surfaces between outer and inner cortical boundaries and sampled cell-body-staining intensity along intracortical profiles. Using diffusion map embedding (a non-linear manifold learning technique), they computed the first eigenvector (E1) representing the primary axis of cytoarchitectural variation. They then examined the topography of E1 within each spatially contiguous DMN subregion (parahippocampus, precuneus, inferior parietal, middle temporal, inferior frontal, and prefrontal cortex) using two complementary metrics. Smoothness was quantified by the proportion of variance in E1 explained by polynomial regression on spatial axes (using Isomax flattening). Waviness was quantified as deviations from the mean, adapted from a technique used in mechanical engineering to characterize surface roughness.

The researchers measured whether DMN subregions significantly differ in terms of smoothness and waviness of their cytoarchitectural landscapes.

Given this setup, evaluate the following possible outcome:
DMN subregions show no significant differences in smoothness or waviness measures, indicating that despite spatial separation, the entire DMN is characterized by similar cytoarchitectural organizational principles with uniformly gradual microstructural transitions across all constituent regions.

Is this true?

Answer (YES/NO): NO